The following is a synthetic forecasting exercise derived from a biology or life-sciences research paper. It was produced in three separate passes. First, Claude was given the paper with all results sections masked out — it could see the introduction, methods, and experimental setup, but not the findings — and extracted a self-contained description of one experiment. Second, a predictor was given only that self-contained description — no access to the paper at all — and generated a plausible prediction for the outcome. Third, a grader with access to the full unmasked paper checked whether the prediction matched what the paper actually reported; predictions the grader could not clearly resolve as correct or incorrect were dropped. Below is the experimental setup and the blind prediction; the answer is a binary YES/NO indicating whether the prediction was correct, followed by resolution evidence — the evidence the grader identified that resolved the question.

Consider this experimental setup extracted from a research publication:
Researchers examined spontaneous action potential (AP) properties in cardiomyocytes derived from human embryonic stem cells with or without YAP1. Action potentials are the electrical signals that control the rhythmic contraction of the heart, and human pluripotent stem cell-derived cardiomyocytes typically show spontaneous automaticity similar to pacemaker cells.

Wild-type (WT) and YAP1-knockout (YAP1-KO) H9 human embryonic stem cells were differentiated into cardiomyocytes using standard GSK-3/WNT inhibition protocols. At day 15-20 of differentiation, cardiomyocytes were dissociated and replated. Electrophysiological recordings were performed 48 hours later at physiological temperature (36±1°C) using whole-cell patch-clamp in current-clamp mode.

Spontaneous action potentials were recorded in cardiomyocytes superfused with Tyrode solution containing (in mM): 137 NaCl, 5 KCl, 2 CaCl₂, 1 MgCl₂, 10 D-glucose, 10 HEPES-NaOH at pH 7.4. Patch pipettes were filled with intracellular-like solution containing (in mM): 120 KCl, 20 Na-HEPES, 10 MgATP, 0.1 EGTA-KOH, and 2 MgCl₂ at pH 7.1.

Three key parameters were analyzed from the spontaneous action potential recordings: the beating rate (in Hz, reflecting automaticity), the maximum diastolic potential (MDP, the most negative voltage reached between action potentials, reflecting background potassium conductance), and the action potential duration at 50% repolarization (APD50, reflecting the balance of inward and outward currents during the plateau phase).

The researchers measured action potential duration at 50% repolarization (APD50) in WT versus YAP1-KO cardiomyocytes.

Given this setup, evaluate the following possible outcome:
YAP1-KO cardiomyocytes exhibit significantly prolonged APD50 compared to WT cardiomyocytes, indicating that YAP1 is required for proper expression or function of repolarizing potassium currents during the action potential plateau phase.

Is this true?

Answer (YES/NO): NO